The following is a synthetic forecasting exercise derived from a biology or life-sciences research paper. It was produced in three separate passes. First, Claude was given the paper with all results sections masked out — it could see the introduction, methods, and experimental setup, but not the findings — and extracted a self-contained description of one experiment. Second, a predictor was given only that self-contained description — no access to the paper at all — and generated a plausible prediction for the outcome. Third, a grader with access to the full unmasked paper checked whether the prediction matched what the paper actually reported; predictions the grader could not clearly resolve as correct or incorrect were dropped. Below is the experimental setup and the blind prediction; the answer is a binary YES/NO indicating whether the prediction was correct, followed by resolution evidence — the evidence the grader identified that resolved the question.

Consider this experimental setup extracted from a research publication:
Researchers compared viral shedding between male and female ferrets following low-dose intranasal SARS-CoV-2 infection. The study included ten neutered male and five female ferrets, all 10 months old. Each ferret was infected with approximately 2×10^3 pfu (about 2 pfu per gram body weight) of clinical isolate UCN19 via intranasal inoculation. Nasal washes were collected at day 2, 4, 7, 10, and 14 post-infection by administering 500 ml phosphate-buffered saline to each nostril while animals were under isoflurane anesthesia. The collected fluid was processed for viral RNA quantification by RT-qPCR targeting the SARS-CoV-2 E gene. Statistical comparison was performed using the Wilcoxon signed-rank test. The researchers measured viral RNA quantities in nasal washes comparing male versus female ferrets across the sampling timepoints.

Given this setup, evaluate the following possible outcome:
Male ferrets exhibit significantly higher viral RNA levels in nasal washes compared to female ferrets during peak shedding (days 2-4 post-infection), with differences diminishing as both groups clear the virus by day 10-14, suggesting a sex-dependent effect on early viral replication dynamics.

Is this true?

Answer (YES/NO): NO